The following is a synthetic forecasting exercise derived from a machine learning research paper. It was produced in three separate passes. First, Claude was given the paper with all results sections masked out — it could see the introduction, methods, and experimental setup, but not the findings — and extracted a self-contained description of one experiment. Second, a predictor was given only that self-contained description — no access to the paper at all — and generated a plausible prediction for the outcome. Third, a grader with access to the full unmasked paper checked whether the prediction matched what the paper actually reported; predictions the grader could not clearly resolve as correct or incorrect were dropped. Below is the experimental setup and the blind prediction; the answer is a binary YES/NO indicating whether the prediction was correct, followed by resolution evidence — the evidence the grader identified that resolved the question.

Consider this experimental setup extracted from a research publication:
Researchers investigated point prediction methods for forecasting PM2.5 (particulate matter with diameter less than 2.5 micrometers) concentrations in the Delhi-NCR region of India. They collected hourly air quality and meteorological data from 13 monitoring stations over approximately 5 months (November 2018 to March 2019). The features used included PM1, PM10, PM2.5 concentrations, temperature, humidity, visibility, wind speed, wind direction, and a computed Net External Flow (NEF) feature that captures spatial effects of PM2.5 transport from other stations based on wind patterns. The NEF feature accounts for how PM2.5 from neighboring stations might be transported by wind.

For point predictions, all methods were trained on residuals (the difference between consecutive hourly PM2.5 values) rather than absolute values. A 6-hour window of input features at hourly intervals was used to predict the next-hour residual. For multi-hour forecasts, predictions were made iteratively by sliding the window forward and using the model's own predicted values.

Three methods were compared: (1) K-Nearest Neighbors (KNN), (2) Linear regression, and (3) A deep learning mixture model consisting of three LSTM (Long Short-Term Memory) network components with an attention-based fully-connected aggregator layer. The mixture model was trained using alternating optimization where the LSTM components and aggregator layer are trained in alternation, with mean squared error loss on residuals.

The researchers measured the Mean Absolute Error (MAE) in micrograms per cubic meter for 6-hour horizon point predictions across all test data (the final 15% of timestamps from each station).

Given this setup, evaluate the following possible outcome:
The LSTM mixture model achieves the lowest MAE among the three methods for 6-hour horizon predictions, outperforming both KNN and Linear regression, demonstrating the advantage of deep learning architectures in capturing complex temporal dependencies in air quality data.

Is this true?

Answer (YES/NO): NO